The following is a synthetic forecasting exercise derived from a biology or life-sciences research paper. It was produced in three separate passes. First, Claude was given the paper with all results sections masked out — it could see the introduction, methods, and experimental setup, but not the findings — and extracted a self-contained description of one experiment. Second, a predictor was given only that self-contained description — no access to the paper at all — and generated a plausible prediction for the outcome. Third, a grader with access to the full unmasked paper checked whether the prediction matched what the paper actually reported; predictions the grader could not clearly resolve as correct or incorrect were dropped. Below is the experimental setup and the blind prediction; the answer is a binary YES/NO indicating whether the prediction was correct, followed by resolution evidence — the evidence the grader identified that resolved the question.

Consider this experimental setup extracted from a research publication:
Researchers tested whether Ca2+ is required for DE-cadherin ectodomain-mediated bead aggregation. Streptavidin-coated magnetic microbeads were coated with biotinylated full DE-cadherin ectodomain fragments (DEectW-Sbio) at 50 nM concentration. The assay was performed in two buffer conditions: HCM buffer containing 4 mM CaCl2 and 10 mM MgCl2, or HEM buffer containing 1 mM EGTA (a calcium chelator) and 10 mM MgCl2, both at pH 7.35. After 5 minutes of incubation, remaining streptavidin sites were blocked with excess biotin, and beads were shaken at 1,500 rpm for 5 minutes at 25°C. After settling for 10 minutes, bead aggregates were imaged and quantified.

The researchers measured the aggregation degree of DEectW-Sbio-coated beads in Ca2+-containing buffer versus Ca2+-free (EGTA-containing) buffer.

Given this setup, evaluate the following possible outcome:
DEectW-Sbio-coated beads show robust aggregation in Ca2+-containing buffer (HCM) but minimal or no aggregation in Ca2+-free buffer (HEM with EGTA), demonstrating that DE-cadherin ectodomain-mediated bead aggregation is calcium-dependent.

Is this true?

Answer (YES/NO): YES